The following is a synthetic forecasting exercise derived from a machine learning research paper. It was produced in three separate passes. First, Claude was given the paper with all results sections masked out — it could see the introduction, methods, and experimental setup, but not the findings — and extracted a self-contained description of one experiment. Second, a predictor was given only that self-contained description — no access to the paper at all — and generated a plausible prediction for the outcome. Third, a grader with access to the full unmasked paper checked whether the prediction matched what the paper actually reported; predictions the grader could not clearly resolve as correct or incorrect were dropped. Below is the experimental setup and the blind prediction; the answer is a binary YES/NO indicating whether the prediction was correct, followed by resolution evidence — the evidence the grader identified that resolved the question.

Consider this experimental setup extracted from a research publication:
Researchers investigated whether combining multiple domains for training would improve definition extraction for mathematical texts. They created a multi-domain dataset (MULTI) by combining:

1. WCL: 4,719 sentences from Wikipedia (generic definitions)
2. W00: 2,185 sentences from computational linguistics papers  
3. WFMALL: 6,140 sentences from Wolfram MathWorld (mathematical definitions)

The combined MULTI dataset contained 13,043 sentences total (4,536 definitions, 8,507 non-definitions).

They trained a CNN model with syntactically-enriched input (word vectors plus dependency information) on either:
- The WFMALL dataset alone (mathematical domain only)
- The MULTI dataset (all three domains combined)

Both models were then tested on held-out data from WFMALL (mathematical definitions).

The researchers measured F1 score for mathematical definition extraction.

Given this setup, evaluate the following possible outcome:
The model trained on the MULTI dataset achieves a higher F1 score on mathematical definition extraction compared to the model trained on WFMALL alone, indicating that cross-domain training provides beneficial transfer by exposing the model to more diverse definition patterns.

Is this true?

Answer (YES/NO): NO